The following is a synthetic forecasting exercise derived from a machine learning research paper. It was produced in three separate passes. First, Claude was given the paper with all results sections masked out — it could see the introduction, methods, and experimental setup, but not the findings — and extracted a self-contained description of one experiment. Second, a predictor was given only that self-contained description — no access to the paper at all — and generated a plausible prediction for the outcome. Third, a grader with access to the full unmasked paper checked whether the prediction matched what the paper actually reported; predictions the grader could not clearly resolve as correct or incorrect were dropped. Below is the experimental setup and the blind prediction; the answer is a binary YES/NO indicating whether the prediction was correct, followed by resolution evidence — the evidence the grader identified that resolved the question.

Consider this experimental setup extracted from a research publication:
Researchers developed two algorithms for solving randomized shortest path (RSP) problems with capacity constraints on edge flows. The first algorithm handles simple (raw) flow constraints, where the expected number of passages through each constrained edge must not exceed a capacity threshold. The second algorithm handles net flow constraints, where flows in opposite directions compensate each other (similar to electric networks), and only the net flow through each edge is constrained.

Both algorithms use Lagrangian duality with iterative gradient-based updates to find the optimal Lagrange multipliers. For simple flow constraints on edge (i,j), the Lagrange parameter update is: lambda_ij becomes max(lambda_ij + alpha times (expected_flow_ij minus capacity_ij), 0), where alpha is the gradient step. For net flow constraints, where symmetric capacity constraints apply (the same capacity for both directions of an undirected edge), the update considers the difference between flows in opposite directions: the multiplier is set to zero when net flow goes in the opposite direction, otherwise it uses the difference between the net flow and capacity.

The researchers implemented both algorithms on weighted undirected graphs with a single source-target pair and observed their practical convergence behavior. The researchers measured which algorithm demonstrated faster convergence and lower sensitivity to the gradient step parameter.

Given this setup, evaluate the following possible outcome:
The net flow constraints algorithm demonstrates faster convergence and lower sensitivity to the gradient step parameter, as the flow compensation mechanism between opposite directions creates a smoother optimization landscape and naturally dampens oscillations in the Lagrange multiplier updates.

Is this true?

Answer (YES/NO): NO